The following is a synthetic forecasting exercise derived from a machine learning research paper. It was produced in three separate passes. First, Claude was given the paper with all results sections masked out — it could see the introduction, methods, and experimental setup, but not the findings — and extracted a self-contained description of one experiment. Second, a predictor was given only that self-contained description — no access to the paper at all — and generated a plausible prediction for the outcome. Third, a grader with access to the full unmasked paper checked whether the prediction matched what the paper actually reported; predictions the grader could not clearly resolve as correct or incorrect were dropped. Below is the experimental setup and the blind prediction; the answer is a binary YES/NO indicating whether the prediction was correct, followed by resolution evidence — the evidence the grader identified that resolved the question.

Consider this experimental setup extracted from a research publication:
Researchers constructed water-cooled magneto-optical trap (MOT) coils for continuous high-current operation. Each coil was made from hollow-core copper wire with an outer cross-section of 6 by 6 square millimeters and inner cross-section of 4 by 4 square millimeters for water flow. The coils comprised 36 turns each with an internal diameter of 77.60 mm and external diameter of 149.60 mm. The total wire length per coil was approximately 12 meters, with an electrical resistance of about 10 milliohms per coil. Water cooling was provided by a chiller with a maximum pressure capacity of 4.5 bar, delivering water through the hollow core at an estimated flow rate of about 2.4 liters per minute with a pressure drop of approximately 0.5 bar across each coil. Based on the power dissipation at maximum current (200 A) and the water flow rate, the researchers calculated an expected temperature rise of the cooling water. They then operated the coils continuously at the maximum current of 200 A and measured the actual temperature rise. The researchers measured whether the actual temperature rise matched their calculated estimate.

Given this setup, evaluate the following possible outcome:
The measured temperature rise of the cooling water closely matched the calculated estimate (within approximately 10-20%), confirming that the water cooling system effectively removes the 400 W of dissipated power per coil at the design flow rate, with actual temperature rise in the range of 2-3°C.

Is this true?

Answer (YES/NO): YES